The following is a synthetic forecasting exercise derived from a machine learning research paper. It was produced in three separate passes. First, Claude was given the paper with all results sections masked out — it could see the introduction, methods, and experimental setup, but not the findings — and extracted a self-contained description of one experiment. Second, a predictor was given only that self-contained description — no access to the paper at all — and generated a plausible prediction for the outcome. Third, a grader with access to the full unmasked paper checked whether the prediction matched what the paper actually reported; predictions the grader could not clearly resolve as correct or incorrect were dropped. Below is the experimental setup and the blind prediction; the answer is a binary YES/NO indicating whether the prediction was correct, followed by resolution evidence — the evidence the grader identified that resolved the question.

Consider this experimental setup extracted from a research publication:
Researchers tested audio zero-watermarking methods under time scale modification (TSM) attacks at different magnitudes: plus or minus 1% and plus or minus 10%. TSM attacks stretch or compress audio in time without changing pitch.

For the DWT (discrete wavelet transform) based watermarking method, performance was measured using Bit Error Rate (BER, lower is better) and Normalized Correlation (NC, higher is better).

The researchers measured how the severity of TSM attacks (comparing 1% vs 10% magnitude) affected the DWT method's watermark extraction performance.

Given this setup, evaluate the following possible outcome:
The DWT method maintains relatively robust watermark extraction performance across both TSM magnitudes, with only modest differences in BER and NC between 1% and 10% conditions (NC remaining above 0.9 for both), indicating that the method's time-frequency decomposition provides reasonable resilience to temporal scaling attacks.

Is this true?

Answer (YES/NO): NO